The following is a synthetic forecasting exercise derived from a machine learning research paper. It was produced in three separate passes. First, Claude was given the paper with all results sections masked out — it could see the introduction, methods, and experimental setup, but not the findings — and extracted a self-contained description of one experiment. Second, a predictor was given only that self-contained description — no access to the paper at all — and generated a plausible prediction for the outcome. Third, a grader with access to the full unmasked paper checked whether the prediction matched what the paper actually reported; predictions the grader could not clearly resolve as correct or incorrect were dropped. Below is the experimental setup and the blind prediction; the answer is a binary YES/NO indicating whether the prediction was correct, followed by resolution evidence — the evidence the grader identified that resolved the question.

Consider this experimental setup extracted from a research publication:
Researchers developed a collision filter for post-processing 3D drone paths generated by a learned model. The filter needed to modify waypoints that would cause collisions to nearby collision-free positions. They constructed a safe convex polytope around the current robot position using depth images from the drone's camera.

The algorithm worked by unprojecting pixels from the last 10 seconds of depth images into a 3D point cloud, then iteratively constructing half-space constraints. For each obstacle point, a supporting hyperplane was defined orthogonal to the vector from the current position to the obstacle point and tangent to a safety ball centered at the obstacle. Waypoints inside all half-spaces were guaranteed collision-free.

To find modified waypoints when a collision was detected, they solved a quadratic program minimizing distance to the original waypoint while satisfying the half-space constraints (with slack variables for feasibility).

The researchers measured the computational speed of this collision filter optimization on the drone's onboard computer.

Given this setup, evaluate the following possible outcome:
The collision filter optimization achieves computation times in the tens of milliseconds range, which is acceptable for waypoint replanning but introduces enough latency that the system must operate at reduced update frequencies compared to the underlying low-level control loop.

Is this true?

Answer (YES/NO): NO